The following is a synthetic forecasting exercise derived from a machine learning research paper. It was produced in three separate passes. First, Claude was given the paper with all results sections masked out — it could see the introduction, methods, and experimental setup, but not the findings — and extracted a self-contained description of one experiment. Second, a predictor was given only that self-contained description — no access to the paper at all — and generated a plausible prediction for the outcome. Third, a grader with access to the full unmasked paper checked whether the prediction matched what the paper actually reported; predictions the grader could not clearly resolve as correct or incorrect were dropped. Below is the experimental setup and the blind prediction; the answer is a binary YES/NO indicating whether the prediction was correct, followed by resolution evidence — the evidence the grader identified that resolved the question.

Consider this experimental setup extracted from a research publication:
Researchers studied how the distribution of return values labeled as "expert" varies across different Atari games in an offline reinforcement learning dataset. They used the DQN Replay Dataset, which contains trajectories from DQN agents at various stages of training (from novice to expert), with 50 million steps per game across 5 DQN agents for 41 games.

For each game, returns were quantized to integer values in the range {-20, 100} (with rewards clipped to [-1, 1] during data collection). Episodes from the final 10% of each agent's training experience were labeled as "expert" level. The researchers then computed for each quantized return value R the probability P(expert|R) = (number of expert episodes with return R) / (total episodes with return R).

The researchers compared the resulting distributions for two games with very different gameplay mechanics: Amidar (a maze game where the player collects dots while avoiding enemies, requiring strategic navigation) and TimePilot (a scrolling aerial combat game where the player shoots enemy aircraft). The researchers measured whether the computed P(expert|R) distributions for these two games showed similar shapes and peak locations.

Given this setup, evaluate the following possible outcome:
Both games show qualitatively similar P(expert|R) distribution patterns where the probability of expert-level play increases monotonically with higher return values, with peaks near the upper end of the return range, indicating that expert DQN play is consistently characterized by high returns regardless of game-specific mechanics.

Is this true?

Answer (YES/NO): NO